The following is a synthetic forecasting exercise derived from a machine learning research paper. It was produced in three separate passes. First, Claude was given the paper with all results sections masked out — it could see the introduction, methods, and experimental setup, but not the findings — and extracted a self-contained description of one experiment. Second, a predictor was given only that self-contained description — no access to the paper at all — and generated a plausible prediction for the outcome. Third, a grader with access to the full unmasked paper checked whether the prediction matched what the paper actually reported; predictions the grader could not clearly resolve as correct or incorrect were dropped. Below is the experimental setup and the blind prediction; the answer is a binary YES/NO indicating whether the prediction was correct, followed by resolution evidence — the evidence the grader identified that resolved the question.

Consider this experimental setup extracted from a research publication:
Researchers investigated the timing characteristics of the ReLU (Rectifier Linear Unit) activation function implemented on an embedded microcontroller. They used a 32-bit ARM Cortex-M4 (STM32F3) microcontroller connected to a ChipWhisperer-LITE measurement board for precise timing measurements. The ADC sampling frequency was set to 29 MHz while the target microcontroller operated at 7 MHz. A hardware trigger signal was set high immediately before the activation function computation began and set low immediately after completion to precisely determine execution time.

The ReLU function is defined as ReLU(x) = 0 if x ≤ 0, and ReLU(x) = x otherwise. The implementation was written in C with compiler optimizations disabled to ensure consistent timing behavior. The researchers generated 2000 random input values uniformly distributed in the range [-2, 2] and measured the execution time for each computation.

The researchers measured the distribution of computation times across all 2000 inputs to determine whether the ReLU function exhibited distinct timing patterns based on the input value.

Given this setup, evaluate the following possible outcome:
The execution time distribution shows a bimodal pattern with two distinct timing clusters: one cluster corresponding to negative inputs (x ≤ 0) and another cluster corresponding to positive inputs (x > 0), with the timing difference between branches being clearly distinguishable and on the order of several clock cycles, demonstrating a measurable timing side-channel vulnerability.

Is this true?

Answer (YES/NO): YES